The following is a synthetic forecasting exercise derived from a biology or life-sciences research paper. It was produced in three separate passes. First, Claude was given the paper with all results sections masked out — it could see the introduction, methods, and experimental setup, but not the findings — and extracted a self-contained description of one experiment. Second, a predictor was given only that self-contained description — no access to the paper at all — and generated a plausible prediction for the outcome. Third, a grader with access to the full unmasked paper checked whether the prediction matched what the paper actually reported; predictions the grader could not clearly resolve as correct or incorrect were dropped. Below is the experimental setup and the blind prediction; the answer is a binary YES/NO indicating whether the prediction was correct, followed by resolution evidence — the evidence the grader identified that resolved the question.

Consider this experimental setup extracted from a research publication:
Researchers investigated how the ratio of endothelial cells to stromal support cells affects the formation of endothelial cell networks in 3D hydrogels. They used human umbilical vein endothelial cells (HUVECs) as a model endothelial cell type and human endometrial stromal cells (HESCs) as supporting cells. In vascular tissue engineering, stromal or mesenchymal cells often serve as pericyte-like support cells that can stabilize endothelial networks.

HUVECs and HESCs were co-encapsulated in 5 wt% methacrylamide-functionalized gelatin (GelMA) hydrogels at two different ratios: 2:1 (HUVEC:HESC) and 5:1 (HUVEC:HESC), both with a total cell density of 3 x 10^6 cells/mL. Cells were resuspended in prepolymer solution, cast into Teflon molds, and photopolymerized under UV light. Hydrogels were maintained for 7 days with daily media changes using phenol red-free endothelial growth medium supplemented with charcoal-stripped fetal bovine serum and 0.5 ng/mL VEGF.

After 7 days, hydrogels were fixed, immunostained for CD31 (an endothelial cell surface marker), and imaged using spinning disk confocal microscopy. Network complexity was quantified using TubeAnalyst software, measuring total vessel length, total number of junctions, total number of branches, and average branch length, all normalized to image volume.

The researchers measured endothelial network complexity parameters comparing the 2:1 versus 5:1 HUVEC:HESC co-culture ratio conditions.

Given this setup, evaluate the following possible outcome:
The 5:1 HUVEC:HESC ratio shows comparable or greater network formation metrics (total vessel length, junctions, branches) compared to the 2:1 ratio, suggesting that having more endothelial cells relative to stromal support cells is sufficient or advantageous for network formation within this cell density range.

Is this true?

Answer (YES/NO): NO